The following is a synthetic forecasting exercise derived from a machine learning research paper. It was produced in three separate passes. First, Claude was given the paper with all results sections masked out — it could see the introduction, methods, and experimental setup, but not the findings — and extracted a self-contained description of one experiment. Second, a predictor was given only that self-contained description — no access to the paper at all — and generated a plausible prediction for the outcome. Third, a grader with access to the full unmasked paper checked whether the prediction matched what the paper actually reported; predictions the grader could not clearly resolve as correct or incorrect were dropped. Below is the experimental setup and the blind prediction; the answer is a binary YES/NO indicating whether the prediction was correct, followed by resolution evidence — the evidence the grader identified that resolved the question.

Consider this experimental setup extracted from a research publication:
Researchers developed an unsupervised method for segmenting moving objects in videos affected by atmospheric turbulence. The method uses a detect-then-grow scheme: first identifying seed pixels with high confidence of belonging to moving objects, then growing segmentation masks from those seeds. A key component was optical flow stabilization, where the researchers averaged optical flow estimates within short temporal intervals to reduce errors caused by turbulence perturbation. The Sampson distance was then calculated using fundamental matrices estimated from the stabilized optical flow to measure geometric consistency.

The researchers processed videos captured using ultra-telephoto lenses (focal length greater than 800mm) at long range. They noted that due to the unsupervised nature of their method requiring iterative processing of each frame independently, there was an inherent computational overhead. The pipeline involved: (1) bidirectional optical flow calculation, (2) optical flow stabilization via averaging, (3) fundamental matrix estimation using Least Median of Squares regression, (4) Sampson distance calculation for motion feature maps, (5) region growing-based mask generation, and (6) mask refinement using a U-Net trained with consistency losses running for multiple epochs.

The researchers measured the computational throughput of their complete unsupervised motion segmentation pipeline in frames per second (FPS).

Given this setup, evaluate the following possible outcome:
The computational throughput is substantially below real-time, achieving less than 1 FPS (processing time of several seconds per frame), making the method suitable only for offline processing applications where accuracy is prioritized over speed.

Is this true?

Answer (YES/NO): NO